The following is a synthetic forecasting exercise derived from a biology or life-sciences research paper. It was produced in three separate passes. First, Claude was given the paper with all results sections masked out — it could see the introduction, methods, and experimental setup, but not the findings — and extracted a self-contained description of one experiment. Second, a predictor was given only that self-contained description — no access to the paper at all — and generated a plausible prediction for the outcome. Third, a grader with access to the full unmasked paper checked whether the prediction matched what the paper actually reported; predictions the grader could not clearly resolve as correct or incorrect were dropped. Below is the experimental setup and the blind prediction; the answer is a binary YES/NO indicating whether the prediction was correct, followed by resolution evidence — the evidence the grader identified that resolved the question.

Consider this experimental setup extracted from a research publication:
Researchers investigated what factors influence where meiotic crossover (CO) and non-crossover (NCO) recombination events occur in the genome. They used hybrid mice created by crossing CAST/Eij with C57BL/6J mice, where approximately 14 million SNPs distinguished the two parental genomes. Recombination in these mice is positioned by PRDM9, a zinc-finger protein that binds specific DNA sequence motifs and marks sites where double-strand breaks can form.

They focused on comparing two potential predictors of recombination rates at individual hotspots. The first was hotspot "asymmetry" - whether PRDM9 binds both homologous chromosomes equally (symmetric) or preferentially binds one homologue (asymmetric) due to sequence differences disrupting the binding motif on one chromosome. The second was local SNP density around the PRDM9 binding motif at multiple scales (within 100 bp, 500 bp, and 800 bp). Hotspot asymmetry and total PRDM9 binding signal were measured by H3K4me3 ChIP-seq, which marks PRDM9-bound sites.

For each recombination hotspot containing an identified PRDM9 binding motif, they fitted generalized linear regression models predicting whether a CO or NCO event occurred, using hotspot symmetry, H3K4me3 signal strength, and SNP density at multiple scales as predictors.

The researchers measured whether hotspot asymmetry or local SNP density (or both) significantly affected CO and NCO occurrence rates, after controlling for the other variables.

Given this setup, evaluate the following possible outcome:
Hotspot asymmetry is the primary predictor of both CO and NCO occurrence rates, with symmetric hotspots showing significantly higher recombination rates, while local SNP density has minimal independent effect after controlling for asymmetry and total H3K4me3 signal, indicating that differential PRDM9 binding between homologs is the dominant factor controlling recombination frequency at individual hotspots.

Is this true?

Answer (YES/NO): YES